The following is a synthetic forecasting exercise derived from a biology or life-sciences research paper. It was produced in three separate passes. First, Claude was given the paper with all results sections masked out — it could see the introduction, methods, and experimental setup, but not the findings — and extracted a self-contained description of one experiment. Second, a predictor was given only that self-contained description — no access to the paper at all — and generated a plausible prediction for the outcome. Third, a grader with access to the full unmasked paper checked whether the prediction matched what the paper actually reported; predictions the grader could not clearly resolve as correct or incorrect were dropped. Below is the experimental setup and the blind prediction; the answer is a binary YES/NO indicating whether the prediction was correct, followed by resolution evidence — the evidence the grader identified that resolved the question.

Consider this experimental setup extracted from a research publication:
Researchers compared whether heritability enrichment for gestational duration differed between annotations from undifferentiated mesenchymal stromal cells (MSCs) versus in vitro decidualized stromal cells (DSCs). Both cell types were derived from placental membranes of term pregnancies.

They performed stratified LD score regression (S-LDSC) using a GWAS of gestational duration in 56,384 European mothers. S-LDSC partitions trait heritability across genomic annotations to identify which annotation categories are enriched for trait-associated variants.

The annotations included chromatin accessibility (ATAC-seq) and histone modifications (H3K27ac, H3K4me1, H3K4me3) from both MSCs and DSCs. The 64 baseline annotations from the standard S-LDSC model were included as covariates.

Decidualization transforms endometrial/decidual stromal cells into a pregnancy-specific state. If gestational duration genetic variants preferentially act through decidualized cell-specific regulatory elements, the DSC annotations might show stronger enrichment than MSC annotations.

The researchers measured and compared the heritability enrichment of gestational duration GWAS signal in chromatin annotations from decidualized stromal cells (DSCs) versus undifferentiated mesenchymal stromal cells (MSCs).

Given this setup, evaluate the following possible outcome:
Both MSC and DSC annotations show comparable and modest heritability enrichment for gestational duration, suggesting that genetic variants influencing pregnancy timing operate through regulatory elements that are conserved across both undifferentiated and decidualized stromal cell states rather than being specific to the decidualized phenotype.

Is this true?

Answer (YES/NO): NO